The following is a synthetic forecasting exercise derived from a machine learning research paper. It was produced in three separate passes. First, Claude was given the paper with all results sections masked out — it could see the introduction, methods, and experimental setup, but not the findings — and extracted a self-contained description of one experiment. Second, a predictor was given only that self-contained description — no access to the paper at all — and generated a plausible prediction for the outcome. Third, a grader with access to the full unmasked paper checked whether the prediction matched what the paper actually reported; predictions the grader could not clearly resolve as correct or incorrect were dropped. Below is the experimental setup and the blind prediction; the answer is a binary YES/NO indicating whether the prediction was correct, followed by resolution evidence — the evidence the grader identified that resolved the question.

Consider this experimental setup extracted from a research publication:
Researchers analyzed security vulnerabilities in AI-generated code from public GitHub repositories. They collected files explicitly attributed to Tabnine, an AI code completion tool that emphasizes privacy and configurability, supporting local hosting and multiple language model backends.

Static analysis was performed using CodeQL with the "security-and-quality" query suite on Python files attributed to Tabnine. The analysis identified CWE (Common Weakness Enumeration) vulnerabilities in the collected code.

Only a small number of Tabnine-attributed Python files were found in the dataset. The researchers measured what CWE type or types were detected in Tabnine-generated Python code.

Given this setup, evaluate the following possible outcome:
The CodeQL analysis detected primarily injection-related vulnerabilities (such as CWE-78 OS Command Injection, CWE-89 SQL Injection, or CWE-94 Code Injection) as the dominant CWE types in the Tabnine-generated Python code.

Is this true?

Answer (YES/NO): NO